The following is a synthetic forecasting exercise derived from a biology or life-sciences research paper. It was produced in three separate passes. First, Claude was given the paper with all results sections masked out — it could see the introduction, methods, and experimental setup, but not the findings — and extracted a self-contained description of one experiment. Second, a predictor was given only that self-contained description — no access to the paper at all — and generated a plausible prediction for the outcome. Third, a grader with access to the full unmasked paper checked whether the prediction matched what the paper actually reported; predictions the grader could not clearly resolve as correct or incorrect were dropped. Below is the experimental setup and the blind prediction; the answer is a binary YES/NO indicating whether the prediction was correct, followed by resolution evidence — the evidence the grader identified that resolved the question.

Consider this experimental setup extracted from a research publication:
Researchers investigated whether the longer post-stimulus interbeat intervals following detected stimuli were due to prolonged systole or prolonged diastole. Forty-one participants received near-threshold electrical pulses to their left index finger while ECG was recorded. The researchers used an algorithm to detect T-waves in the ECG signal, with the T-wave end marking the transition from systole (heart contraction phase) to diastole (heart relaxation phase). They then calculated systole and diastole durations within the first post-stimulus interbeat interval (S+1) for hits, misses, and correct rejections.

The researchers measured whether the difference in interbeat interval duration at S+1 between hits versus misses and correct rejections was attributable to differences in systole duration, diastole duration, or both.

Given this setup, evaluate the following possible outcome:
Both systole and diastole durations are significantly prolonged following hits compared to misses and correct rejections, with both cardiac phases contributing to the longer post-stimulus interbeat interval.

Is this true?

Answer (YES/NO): NO